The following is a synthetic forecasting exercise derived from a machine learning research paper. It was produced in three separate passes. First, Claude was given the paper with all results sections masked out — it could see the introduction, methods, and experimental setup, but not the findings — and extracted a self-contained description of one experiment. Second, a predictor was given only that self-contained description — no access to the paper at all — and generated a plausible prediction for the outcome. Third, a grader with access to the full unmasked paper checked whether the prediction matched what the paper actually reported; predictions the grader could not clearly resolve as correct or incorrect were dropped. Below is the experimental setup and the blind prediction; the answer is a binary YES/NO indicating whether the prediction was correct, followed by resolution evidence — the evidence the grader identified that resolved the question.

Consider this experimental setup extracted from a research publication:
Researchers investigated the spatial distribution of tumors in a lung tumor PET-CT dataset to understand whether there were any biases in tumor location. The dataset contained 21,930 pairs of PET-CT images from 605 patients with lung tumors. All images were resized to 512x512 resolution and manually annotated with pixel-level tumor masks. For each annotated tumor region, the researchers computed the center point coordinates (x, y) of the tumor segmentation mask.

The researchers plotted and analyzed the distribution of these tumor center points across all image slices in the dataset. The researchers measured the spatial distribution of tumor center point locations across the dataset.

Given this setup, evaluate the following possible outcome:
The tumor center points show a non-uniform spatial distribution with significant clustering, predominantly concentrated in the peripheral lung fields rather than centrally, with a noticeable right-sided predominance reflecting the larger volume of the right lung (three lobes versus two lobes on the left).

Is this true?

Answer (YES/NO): NO